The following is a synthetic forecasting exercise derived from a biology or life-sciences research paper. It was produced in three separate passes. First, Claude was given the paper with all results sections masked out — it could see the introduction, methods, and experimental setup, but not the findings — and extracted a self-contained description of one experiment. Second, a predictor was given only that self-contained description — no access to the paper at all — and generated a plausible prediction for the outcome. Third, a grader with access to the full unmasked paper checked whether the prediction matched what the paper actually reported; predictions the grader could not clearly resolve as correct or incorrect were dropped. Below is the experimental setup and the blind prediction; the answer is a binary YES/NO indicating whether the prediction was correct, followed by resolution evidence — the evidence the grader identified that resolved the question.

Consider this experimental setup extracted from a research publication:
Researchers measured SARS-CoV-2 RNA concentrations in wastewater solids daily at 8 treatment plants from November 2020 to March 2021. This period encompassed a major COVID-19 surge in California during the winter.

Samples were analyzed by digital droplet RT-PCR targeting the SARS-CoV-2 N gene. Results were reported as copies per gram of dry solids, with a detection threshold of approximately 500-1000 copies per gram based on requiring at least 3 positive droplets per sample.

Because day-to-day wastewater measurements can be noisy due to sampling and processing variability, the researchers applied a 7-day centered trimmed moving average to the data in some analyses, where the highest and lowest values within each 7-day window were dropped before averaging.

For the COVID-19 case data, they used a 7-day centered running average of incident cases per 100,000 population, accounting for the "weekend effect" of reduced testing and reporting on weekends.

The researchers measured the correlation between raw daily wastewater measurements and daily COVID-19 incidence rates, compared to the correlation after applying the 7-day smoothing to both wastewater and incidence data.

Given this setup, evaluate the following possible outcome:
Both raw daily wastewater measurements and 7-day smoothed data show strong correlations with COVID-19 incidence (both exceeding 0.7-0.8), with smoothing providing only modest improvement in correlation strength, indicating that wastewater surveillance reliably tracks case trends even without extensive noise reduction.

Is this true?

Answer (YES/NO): NO